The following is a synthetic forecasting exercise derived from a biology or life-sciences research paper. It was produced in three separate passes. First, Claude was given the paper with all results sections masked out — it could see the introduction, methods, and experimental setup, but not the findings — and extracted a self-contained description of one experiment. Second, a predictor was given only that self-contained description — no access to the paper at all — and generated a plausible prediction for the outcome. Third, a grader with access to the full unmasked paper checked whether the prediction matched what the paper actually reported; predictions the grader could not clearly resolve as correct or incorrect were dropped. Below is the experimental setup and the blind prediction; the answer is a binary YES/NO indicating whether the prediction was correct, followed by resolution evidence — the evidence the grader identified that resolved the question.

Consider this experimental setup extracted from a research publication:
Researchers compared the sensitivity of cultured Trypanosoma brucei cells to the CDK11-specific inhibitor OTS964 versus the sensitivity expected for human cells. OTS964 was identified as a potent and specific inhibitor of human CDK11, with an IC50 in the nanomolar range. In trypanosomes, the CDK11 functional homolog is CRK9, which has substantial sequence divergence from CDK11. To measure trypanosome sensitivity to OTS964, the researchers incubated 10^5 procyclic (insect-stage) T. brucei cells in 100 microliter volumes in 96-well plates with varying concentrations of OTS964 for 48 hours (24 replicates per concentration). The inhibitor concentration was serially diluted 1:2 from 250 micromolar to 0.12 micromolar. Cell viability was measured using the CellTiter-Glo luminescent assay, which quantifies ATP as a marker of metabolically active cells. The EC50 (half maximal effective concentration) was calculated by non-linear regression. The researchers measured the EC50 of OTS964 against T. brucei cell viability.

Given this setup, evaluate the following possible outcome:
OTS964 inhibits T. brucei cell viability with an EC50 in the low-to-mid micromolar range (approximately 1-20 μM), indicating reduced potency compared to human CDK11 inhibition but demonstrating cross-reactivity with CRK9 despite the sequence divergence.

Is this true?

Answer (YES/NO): NO